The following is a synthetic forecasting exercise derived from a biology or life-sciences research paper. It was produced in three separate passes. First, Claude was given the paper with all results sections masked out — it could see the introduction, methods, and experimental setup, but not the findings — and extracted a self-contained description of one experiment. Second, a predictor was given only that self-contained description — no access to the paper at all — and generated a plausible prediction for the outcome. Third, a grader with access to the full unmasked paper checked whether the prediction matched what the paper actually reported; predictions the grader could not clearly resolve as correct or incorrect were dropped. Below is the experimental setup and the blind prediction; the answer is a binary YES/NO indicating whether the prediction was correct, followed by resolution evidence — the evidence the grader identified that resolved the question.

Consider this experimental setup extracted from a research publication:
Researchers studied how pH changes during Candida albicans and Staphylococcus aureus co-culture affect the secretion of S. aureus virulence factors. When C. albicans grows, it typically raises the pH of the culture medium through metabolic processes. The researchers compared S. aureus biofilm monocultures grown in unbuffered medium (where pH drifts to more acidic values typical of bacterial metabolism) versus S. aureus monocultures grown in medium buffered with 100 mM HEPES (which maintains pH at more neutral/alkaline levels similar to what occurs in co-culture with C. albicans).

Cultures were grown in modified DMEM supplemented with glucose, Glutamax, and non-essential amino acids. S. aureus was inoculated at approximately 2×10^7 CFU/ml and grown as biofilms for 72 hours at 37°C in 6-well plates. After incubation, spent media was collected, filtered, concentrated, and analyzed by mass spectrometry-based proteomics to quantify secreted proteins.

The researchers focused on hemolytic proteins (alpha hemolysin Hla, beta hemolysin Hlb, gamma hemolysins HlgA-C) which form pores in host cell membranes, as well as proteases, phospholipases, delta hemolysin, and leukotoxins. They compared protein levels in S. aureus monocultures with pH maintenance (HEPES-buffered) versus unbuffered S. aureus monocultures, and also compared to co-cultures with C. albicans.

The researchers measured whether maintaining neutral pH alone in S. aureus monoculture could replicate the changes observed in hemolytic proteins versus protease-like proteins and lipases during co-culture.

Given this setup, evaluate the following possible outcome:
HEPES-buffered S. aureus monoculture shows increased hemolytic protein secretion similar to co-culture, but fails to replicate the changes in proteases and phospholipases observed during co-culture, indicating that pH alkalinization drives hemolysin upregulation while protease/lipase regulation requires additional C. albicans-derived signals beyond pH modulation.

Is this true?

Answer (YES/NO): YES